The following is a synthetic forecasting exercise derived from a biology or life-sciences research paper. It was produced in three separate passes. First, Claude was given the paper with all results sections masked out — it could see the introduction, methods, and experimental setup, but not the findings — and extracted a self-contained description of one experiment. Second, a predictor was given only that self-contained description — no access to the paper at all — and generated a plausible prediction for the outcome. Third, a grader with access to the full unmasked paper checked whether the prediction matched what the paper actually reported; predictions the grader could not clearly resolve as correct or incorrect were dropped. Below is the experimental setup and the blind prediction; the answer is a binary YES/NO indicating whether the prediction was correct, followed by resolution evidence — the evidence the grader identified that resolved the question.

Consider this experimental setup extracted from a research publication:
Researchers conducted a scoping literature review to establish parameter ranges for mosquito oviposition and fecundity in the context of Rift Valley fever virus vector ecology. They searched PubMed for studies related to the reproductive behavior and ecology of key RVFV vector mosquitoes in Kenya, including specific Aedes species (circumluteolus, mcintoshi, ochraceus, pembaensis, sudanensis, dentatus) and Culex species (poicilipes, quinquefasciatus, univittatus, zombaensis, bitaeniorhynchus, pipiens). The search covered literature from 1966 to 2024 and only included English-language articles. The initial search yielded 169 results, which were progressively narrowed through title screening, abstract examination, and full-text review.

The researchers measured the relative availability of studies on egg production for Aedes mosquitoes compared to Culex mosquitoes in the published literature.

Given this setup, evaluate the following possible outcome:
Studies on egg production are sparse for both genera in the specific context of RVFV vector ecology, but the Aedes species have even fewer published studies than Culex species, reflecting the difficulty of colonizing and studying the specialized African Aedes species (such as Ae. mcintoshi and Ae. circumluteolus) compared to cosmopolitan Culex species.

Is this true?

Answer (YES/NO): YES